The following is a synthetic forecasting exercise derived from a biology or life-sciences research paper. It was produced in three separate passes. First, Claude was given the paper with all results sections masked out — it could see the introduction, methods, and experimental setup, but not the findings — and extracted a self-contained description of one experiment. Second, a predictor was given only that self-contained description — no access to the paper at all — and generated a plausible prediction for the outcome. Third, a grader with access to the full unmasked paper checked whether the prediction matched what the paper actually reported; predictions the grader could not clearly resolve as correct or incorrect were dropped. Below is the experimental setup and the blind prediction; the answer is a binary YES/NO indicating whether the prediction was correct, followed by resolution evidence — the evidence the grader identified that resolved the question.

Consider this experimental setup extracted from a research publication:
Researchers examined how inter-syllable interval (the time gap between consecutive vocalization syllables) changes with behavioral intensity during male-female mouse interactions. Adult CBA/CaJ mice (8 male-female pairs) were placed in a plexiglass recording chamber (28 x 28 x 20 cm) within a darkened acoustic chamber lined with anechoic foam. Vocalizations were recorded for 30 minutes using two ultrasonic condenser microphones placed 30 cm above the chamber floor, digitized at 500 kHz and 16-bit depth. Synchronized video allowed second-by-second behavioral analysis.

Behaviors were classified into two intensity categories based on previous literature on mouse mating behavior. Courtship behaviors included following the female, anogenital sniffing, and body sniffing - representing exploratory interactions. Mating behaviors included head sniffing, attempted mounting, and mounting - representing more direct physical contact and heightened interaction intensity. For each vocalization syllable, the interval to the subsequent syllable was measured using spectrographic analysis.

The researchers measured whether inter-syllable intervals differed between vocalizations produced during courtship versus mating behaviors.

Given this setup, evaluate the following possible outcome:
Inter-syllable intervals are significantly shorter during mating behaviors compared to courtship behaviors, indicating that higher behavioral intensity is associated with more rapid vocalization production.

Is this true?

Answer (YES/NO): YES